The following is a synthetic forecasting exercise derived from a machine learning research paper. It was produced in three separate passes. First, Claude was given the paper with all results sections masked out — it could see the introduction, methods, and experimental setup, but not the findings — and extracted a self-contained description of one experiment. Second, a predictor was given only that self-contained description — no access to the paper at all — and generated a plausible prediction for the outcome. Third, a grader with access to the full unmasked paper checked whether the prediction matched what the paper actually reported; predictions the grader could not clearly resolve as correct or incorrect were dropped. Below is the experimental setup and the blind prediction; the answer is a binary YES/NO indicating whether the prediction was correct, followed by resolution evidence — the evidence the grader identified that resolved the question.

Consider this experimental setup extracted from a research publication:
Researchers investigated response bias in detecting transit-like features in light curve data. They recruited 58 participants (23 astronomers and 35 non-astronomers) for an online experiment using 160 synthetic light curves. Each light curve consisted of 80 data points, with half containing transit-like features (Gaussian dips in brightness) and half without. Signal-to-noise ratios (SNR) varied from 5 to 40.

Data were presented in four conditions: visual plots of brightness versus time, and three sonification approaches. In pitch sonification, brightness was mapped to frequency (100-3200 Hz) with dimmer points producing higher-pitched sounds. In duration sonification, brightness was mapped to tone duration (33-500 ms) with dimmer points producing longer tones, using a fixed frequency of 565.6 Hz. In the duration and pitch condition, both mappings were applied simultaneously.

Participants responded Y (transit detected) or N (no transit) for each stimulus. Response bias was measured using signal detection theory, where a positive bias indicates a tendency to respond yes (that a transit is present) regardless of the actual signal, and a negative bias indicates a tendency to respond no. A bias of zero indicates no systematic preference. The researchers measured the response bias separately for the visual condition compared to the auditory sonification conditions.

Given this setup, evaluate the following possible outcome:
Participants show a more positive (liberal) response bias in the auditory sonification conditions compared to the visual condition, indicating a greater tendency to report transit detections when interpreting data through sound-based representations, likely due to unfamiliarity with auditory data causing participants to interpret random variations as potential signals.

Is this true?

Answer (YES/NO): YES